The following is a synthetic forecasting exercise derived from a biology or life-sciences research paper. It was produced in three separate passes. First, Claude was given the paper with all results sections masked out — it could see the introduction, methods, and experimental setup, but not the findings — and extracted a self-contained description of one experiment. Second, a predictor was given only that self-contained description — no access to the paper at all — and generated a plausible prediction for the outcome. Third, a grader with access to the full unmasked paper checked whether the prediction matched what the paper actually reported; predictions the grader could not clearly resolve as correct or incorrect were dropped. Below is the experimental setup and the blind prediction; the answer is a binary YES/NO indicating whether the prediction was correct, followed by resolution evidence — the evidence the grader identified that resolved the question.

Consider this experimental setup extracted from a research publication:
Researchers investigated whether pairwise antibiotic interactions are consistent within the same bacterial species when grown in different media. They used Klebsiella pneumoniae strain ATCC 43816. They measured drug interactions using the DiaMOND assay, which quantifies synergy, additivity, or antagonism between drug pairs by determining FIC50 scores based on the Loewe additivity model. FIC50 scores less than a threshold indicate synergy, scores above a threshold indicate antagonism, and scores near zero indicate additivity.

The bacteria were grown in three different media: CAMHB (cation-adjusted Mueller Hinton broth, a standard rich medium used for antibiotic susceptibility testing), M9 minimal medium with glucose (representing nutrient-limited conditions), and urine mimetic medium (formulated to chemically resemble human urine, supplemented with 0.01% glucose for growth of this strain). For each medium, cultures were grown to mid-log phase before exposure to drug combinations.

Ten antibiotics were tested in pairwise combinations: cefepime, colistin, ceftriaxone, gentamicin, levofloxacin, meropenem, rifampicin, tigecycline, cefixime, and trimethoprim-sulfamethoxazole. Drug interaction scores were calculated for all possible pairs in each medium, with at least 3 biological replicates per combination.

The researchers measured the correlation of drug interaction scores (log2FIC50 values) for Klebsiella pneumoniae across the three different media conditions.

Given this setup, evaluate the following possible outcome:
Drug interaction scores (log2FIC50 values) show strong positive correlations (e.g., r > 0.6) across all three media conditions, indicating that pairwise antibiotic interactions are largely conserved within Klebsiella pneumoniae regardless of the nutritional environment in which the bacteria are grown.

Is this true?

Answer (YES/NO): NO